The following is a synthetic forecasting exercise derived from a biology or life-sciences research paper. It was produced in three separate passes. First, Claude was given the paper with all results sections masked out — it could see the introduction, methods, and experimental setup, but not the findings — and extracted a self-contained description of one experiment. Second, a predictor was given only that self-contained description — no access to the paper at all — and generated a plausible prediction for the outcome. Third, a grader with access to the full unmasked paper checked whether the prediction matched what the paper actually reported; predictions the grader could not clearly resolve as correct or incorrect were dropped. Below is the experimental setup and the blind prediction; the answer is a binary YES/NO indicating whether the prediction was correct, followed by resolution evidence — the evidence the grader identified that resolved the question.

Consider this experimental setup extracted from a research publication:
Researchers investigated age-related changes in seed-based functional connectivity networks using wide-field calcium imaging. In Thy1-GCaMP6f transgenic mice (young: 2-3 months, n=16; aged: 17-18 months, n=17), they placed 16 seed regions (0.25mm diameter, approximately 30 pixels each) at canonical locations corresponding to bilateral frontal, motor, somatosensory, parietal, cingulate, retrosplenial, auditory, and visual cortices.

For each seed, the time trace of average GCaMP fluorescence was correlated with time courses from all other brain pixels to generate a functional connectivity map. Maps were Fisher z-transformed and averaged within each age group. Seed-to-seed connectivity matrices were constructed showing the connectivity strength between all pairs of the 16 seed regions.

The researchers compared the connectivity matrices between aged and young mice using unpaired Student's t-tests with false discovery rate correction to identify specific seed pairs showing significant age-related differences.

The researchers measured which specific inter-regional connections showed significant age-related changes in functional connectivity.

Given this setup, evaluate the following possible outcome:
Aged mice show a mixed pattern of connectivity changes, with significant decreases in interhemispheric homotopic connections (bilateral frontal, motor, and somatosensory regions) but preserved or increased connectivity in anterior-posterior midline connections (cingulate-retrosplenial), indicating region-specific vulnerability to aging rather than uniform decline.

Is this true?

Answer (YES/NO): NO